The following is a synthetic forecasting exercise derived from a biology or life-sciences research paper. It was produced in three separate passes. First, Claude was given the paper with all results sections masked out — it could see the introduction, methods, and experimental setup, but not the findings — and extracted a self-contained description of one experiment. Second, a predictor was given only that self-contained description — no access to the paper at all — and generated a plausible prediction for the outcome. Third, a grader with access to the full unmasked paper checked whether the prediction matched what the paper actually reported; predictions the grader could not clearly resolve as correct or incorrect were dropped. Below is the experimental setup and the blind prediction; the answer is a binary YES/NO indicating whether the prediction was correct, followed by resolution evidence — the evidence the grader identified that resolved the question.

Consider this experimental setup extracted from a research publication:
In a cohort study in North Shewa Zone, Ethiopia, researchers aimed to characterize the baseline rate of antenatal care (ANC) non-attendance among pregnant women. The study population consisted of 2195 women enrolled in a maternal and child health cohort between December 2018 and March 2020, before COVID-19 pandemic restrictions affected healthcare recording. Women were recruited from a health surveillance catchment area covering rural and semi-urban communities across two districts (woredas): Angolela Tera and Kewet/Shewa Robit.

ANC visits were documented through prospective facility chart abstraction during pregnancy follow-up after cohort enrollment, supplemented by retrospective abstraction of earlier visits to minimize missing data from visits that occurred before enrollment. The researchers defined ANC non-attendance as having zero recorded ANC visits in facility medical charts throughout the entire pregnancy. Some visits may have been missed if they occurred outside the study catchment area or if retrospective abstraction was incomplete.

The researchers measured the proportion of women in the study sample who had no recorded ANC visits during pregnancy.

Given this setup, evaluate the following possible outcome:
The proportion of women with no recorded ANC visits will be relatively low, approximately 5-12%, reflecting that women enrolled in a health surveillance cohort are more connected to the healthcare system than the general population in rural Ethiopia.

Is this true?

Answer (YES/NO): NO